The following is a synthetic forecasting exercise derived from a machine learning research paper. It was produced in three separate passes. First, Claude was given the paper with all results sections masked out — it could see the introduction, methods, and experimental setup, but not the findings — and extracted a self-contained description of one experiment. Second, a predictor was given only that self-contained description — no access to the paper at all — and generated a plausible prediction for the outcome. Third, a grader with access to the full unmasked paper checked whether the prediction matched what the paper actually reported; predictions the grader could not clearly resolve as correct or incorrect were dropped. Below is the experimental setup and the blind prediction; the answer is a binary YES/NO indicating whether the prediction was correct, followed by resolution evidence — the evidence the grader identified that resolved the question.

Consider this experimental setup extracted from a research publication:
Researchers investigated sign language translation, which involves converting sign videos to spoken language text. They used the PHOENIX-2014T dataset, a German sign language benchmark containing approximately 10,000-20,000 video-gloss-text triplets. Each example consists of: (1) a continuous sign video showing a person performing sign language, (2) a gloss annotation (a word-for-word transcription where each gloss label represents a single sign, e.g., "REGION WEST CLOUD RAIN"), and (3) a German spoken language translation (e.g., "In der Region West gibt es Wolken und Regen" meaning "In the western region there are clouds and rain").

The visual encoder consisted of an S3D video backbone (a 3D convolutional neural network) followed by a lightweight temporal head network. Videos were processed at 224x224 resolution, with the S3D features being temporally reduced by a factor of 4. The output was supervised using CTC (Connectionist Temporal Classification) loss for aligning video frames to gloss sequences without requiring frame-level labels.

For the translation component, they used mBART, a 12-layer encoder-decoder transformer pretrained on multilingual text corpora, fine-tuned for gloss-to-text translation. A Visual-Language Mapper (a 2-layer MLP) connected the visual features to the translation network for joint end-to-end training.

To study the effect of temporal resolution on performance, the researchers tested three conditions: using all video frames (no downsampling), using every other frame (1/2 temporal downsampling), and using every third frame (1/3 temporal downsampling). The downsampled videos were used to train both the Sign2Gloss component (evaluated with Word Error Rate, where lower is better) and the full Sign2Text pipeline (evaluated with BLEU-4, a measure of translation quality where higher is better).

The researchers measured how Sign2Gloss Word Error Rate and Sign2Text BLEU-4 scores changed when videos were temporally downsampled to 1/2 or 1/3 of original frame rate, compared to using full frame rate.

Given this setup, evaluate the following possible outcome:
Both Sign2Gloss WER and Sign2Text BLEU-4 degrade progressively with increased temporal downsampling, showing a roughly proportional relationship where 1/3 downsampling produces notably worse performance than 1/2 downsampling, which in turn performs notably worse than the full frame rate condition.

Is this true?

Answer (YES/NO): YES